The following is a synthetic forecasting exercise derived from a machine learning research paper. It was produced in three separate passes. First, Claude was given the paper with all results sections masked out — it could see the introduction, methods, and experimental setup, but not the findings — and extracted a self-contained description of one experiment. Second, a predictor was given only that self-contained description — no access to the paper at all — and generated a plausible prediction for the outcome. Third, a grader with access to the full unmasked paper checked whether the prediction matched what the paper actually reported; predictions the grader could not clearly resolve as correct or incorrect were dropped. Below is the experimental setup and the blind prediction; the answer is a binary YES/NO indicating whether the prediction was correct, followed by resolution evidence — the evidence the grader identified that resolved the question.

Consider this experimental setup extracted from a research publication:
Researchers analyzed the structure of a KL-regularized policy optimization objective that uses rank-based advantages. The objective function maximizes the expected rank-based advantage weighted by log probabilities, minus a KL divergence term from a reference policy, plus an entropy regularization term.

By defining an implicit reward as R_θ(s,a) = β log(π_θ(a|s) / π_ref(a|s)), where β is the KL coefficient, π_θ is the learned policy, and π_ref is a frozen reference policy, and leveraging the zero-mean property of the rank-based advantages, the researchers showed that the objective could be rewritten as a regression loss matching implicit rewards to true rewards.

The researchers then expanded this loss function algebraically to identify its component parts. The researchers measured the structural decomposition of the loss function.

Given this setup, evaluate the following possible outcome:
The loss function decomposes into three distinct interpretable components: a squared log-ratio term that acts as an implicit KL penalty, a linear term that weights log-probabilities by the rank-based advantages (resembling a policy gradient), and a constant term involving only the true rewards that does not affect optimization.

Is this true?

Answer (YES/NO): NO